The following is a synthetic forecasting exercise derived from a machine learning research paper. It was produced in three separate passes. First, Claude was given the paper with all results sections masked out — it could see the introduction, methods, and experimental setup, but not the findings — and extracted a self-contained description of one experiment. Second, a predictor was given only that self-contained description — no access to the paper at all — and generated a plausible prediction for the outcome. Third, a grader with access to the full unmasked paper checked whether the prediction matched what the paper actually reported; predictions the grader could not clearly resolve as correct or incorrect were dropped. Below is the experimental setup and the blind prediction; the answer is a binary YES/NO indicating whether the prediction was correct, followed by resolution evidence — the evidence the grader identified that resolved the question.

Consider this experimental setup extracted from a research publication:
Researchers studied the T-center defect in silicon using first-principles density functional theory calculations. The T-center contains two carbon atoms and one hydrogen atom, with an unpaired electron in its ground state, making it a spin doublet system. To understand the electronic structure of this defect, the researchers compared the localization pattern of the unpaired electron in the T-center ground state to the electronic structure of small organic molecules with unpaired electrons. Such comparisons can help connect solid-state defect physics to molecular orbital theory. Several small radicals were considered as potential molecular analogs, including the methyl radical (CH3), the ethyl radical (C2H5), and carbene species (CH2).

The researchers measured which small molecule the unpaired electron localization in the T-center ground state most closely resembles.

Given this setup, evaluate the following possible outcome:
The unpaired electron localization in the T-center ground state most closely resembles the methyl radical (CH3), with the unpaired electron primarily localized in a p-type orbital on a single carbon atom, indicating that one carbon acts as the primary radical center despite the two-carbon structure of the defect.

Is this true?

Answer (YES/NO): NO